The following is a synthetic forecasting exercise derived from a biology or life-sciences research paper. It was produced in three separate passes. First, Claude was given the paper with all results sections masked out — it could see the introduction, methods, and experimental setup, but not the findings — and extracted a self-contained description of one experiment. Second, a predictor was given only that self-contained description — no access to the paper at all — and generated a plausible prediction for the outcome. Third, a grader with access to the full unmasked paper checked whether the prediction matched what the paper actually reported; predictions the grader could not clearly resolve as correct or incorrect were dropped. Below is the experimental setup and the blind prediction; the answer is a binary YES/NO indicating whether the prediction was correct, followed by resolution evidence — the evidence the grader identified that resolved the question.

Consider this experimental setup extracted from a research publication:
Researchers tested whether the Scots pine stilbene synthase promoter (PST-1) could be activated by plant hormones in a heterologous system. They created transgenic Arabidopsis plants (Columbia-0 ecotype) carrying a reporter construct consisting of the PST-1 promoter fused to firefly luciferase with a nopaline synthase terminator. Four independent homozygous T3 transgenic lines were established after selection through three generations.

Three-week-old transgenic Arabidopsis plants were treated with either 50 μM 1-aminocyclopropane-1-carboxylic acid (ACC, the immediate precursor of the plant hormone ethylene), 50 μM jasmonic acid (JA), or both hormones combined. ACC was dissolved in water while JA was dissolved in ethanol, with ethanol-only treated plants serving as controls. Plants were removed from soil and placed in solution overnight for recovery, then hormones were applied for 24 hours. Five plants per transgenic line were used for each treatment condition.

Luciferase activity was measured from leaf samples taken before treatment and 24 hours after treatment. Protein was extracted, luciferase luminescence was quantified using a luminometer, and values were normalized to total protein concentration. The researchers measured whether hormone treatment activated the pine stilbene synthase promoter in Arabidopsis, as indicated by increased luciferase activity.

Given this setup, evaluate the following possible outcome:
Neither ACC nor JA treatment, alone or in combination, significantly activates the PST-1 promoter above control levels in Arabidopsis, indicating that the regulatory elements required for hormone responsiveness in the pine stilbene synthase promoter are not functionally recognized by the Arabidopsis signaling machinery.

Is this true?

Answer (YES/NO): YES